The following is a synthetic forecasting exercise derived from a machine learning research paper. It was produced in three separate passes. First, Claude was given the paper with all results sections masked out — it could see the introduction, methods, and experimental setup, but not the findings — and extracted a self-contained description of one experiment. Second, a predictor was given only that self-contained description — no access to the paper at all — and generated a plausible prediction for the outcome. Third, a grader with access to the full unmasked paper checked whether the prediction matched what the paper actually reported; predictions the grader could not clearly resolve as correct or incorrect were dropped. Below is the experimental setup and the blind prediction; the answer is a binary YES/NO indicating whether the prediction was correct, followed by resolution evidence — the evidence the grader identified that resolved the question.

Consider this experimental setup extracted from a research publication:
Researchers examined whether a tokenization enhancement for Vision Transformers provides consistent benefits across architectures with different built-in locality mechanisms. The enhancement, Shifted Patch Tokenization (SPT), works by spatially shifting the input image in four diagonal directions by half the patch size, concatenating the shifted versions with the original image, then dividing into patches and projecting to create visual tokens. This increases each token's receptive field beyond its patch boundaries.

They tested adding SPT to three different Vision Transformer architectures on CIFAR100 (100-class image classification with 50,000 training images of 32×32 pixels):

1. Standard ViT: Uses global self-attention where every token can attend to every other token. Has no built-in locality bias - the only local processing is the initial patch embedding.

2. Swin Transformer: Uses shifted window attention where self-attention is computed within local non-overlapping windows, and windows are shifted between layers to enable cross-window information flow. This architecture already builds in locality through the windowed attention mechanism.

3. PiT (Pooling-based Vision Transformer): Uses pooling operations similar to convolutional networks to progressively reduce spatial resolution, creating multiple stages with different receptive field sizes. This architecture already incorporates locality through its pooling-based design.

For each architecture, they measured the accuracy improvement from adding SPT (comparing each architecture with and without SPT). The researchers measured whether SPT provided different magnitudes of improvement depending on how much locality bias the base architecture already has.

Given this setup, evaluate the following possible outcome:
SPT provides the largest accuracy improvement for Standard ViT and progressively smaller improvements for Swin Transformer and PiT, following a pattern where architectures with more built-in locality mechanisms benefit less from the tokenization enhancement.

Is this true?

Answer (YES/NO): NO